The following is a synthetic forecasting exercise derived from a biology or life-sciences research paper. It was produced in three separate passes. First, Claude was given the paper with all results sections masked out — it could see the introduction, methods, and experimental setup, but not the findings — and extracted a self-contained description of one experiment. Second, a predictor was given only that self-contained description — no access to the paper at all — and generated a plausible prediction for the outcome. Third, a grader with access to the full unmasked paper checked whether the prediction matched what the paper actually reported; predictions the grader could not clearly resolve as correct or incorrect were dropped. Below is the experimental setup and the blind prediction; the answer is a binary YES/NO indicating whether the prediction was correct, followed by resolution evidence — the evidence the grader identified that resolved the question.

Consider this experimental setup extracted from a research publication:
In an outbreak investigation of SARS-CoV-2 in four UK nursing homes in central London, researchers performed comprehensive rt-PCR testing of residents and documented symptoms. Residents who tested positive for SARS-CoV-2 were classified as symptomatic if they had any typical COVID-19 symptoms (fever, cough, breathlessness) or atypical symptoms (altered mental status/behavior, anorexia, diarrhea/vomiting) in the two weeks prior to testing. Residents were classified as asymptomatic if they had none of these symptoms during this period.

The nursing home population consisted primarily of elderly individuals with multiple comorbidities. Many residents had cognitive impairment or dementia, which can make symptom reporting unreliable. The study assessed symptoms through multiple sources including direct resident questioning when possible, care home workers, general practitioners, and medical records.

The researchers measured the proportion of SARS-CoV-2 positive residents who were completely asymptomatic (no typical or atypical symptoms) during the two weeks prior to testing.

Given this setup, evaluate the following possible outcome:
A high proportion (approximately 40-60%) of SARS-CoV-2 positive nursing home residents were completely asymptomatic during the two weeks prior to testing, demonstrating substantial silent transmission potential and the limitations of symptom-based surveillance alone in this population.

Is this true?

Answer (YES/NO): YES